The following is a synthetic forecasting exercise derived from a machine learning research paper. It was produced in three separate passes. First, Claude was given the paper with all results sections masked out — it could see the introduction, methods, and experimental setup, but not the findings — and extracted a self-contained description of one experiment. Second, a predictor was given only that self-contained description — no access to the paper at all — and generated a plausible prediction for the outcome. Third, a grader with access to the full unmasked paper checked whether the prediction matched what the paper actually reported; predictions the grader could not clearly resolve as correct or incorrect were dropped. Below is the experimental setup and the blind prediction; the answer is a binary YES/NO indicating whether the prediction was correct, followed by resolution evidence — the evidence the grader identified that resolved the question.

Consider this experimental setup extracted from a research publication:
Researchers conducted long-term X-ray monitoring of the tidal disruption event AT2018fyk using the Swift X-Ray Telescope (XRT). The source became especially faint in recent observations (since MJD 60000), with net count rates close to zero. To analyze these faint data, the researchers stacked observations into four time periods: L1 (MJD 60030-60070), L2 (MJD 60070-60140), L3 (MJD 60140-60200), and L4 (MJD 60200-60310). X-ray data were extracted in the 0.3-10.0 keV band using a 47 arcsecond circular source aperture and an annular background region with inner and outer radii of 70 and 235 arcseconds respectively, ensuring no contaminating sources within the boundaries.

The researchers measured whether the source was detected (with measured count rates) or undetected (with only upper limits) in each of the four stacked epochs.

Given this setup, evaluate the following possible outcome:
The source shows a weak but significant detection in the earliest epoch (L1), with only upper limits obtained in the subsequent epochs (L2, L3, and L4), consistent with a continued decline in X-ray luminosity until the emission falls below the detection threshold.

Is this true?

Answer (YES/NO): NO